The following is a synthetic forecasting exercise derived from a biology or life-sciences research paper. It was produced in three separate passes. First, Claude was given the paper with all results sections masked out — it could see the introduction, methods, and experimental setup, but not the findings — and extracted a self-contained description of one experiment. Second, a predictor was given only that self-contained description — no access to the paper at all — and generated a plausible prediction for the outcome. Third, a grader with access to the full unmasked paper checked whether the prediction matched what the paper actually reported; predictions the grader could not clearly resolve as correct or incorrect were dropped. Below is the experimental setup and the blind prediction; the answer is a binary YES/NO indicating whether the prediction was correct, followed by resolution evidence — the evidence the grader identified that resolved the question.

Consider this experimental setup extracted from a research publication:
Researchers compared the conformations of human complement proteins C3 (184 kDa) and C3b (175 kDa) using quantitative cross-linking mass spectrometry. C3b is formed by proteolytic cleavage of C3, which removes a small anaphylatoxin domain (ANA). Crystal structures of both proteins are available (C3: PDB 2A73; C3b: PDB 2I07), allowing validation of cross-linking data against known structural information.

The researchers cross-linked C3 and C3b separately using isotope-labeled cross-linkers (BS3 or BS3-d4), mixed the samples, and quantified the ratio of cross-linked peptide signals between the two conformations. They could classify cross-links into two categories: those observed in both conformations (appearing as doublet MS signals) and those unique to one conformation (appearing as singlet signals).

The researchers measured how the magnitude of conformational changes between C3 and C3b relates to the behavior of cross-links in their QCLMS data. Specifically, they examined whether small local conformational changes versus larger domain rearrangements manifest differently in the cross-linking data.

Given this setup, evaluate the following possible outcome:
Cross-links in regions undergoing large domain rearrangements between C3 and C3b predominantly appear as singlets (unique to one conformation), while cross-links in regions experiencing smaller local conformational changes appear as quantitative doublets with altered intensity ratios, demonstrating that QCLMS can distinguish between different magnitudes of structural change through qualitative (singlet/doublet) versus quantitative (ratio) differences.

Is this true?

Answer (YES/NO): YES